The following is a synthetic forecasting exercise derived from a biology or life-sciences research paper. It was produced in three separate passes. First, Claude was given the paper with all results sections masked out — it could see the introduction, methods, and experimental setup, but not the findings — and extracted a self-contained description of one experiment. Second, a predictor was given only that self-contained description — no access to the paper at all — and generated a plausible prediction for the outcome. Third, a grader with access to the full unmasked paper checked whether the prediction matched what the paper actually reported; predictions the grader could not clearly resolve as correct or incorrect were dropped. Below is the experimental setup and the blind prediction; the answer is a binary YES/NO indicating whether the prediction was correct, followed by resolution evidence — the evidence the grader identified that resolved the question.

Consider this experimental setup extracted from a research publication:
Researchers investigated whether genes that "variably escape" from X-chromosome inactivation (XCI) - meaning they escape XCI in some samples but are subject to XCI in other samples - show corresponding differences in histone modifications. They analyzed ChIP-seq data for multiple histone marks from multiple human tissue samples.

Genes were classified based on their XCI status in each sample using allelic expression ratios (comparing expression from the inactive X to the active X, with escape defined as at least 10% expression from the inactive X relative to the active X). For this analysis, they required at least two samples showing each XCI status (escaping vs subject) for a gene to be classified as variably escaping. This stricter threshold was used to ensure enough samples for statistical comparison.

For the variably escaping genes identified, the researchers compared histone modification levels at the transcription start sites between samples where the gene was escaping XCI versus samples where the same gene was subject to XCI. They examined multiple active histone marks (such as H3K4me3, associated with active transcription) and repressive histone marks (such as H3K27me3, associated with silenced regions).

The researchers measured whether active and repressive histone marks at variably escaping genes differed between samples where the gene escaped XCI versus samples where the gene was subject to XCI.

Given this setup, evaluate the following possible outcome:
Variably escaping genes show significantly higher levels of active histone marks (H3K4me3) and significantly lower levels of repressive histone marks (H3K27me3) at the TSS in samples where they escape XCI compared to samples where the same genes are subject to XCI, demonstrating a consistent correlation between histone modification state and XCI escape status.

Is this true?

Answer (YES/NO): NO